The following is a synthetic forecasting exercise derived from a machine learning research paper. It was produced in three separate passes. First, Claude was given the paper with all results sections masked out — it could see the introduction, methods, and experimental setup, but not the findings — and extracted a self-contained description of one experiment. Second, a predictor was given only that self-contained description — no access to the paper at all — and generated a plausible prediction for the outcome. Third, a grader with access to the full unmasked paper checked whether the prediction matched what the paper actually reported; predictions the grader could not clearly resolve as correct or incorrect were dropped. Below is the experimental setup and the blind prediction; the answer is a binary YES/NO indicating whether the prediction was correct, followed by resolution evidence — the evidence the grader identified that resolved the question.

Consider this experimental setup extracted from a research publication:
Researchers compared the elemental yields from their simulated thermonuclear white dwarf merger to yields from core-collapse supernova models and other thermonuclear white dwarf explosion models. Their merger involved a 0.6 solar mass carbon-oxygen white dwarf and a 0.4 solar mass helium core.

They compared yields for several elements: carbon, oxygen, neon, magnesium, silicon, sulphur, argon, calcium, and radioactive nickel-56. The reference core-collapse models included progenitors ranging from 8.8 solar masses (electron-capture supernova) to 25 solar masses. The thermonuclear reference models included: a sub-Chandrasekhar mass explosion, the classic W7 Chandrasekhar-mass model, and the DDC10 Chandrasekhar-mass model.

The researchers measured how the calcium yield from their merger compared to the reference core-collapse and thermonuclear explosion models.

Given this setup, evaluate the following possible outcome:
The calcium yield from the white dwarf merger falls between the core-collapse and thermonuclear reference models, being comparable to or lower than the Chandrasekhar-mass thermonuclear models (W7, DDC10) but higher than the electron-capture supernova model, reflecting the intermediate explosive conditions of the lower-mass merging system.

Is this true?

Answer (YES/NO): NO